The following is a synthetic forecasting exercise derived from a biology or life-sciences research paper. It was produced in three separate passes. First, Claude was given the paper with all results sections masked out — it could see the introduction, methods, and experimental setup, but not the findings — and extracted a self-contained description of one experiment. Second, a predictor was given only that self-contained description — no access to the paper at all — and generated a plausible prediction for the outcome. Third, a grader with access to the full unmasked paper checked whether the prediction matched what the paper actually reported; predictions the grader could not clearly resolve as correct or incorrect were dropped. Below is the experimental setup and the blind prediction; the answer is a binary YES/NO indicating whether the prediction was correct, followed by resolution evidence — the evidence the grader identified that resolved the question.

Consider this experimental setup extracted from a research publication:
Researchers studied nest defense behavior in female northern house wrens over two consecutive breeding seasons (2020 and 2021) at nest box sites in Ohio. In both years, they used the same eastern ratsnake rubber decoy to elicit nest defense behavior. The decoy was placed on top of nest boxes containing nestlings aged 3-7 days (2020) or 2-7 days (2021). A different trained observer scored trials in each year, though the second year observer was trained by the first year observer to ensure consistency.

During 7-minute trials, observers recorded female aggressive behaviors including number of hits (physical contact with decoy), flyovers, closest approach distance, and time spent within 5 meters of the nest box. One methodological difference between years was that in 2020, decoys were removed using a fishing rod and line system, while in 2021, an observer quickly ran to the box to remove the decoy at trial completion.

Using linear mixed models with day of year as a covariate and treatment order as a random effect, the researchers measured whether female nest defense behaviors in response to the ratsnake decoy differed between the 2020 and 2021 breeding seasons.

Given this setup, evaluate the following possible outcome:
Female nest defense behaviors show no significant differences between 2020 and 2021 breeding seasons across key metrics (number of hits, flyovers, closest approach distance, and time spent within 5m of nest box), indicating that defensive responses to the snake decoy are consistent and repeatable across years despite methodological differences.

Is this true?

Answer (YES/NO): NO